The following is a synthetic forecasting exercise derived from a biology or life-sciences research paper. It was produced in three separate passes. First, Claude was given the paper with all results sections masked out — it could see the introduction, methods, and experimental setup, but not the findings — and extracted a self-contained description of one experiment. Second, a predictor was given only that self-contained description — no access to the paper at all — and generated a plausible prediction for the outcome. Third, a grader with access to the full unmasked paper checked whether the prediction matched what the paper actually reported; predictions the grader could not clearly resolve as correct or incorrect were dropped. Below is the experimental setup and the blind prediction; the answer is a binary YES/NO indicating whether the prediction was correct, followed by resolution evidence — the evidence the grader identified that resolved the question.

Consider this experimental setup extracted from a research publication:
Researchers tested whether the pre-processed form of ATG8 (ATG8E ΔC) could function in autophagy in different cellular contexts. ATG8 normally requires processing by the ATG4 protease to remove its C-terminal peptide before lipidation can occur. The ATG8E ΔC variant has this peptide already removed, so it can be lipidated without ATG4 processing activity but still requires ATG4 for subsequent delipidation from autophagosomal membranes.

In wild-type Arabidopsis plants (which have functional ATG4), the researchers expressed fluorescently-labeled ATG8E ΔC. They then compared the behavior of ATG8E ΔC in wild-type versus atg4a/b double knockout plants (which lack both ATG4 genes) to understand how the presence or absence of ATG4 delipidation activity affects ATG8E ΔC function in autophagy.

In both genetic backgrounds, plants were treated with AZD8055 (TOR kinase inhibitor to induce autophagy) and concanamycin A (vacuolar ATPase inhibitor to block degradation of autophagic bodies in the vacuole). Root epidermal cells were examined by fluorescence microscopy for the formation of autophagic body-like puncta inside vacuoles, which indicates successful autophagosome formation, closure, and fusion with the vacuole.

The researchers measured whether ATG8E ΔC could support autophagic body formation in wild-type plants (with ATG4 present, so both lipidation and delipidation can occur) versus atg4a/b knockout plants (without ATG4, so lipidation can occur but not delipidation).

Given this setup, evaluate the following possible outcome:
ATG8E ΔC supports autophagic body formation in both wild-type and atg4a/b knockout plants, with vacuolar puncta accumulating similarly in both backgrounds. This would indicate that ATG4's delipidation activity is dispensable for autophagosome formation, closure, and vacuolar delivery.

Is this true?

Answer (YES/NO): YES